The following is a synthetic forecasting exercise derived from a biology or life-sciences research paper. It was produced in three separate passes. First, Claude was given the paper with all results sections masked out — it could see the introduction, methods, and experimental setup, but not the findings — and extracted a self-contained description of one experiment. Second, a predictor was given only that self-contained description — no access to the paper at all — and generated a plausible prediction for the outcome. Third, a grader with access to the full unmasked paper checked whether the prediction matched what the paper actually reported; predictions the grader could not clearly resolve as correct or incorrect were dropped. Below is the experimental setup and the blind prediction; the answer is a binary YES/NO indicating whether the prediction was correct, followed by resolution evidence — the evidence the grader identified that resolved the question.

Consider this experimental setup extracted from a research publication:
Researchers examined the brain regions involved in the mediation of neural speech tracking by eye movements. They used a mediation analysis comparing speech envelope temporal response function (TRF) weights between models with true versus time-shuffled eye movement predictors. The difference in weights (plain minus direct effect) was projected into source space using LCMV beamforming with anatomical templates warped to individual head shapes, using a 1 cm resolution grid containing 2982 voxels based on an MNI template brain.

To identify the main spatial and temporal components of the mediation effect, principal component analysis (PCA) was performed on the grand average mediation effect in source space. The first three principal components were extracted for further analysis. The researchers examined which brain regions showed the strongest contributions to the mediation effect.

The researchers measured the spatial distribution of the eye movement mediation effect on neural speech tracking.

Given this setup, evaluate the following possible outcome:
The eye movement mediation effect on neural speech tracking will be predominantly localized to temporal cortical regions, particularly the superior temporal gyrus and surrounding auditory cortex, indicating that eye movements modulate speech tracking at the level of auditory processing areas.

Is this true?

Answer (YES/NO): YES